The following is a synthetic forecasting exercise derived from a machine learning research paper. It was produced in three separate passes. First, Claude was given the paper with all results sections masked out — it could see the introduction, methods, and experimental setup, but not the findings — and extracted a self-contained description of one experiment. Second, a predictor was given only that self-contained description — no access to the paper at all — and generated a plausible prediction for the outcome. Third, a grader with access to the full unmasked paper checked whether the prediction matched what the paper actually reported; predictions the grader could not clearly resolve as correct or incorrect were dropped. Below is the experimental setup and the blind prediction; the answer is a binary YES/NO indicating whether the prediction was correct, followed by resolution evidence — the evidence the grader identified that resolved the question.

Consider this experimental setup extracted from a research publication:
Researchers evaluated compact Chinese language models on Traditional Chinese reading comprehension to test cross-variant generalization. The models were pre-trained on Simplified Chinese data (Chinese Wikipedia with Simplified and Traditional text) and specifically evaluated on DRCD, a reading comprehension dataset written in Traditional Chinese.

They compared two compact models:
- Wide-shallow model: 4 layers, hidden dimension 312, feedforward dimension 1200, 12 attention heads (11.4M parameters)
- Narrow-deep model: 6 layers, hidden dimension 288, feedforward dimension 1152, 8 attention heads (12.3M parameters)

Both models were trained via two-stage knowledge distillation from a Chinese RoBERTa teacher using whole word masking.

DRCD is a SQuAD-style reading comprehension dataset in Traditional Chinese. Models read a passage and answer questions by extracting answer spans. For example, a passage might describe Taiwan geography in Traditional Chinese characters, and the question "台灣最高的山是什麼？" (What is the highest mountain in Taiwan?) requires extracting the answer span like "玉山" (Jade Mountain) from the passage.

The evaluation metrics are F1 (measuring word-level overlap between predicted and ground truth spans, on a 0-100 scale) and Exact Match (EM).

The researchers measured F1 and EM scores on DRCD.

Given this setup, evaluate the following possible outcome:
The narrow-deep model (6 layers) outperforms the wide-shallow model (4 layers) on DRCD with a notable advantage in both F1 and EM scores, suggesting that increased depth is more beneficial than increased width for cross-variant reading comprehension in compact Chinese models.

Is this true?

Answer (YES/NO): YES